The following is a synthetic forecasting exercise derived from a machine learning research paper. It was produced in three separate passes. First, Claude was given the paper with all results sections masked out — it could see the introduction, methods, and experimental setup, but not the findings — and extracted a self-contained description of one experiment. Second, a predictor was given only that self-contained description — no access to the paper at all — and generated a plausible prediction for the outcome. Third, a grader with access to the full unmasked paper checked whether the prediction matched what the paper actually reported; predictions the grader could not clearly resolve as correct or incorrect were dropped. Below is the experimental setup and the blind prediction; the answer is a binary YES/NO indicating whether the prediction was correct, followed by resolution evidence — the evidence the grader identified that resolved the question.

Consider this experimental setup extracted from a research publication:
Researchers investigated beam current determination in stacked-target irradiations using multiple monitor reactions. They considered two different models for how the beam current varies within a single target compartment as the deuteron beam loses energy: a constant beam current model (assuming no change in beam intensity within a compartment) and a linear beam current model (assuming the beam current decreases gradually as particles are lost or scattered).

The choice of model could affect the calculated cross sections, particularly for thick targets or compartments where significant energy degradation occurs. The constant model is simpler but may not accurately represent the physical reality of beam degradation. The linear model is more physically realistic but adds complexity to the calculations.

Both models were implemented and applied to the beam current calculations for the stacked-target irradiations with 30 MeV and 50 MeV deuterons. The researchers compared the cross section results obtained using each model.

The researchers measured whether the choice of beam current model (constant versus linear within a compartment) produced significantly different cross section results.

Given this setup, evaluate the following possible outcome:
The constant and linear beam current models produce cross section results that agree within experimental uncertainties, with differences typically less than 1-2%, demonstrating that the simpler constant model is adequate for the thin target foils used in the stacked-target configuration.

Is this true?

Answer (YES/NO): NO